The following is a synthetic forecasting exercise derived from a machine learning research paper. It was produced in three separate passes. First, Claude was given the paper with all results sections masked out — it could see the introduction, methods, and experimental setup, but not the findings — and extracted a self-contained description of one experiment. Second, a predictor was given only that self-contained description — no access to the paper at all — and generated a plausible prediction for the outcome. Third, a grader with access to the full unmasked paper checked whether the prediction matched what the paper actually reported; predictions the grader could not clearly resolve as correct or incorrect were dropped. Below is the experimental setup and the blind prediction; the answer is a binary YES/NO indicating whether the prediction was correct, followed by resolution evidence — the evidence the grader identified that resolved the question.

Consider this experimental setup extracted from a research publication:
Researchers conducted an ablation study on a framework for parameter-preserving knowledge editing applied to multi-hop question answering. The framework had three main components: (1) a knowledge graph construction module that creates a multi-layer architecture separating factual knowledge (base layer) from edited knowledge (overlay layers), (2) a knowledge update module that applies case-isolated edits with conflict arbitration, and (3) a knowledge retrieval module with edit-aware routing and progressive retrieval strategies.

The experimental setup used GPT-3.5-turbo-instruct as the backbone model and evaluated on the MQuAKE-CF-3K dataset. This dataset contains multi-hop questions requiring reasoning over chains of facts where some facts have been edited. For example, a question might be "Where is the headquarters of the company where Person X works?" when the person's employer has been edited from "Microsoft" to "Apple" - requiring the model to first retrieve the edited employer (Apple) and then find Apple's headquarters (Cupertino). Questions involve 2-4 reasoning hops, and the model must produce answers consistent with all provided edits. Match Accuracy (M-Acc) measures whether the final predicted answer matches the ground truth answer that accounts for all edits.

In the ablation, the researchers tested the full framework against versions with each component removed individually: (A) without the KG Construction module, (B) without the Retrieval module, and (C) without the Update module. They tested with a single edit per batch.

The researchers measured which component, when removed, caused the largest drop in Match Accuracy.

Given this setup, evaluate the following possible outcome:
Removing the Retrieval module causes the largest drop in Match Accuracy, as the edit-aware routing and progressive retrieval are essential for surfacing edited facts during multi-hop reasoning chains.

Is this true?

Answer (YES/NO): YES